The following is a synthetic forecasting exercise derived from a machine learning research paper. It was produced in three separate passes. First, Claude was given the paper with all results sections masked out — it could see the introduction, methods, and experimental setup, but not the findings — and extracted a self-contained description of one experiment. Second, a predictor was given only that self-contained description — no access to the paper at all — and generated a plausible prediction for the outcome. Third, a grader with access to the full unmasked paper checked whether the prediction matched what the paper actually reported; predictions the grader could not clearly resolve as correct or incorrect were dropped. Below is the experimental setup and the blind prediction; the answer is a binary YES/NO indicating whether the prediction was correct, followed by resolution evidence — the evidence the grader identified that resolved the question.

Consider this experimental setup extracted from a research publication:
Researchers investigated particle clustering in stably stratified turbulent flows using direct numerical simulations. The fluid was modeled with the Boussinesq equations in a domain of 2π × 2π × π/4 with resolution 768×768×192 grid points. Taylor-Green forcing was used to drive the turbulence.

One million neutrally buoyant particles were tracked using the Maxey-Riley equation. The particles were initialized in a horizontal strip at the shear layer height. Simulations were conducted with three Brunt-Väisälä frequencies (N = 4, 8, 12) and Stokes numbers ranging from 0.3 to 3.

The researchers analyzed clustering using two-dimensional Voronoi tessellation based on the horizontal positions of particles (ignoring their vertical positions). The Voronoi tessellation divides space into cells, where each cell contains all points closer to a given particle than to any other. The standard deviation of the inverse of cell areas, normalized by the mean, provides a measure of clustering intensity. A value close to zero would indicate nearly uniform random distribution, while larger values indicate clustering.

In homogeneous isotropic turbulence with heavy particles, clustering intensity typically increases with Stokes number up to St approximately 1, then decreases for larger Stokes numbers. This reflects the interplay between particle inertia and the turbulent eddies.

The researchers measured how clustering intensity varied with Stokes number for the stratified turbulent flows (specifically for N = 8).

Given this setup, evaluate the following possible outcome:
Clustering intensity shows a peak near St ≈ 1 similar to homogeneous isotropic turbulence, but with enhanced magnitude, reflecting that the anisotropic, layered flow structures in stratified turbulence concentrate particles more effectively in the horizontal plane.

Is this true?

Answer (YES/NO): NO